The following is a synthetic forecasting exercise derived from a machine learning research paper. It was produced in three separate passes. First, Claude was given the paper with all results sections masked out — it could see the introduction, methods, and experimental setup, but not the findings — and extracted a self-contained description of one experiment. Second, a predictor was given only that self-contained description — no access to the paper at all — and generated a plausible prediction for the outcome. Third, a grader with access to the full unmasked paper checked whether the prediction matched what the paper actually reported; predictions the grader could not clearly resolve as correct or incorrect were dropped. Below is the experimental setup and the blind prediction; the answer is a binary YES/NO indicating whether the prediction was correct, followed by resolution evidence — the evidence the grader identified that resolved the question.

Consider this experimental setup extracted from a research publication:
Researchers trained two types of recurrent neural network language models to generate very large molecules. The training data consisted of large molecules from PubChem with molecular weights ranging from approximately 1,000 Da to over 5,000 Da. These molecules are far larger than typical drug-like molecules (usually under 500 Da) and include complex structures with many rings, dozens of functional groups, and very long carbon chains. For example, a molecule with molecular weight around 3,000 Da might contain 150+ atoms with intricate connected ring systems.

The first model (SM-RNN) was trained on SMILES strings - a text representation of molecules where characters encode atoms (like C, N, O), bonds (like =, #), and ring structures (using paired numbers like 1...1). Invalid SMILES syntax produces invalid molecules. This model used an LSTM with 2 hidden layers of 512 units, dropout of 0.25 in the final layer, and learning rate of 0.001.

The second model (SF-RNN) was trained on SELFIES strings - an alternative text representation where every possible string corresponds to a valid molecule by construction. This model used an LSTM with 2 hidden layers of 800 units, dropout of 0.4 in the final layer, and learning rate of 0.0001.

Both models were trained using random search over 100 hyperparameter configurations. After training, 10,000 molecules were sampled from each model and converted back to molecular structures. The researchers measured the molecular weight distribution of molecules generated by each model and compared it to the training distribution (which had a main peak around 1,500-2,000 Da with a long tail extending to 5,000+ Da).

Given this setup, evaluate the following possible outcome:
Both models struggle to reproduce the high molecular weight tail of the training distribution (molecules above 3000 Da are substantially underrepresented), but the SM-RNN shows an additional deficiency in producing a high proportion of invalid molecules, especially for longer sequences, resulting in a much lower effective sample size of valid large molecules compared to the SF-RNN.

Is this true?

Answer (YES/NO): NO